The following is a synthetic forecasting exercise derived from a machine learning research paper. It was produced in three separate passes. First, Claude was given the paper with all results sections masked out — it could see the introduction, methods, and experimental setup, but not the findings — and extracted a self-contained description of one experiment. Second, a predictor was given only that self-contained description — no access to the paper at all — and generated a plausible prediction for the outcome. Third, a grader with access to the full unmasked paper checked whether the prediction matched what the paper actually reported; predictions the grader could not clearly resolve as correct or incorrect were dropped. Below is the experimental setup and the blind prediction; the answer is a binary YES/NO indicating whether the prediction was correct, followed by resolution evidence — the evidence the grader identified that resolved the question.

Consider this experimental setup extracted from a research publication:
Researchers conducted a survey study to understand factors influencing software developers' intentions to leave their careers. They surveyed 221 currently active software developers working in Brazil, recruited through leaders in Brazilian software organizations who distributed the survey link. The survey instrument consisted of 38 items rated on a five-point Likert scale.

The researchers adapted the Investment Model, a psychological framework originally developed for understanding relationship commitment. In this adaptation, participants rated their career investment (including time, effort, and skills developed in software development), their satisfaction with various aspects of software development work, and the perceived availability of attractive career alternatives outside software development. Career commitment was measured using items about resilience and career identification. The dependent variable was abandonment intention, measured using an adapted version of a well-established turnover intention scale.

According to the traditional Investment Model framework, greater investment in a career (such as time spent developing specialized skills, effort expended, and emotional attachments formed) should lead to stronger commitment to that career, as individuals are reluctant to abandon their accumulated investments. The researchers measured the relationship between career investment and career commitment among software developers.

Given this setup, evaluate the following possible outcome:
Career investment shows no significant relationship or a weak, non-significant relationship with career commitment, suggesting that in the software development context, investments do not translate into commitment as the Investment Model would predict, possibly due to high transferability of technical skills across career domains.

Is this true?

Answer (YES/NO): NO